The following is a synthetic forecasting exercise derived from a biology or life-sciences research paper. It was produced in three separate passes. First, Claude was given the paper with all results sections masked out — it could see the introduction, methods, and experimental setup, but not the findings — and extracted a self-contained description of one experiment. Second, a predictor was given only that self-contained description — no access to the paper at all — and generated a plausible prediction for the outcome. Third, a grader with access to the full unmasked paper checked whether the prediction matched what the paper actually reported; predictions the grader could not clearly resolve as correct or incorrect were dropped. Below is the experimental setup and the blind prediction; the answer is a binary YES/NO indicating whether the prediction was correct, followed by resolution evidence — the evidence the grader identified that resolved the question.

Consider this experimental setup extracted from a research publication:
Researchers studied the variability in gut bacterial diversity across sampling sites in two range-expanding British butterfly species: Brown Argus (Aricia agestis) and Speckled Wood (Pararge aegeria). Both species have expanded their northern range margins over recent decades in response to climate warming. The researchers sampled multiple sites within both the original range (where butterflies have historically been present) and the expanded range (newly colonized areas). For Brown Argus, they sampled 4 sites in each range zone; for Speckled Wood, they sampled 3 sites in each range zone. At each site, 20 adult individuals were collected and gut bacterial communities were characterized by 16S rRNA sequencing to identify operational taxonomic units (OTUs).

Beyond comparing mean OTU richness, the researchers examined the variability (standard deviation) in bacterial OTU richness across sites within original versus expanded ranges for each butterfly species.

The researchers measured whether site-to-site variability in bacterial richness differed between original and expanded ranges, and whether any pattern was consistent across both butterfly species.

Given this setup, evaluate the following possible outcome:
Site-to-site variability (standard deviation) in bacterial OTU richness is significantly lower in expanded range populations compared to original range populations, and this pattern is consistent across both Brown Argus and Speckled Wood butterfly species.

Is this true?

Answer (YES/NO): NO